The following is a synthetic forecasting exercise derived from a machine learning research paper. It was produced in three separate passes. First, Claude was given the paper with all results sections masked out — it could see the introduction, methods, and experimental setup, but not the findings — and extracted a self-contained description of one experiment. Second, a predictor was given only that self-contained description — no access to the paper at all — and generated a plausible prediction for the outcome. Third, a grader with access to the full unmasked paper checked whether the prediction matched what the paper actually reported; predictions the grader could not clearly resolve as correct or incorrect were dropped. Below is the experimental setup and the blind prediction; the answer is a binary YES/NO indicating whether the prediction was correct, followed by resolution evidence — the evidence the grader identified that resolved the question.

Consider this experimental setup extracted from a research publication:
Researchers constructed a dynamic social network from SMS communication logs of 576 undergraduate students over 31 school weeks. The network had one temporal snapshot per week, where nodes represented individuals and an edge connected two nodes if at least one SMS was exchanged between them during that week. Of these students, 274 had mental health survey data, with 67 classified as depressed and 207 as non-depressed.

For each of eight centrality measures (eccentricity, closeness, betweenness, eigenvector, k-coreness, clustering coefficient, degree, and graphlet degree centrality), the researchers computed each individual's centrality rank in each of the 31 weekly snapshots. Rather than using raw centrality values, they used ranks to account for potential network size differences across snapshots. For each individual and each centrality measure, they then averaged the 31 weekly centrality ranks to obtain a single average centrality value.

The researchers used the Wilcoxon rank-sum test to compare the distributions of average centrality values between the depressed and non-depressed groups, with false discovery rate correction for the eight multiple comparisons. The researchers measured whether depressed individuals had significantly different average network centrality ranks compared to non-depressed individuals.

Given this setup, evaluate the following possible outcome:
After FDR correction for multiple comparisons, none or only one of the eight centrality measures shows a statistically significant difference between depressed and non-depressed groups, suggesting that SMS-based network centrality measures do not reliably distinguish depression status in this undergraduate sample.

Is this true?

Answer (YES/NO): NO